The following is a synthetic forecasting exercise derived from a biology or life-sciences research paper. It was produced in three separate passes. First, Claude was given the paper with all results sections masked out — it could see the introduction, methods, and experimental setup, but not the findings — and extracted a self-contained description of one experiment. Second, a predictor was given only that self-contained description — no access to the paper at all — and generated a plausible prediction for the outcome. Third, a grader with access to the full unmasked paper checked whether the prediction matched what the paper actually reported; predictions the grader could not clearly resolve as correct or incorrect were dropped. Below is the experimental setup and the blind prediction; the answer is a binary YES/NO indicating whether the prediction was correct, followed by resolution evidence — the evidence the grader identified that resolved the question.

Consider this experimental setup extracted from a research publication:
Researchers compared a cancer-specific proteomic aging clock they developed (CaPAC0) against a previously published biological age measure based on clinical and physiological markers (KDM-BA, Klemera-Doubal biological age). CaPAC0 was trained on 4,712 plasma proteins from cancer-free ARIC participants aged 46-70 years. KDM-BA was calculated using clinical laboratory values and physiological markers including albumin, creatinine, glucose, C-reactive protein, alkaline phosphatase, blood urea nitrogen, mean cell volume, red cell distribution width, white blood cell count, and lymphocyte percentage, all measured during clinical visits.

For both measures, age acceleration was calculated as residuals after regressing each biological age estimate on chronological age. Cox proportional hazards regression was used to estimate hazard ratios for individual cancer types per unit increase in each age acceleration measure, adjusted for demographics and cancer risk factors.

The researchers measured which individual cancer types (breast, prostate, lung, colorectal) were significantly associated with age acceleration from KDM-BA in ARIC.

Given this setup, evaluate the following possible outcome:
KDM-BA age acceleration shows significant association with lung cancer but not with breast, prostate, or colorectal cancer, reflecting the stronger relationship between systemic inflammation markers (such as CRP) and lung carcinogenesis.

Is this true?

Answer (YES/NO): YES